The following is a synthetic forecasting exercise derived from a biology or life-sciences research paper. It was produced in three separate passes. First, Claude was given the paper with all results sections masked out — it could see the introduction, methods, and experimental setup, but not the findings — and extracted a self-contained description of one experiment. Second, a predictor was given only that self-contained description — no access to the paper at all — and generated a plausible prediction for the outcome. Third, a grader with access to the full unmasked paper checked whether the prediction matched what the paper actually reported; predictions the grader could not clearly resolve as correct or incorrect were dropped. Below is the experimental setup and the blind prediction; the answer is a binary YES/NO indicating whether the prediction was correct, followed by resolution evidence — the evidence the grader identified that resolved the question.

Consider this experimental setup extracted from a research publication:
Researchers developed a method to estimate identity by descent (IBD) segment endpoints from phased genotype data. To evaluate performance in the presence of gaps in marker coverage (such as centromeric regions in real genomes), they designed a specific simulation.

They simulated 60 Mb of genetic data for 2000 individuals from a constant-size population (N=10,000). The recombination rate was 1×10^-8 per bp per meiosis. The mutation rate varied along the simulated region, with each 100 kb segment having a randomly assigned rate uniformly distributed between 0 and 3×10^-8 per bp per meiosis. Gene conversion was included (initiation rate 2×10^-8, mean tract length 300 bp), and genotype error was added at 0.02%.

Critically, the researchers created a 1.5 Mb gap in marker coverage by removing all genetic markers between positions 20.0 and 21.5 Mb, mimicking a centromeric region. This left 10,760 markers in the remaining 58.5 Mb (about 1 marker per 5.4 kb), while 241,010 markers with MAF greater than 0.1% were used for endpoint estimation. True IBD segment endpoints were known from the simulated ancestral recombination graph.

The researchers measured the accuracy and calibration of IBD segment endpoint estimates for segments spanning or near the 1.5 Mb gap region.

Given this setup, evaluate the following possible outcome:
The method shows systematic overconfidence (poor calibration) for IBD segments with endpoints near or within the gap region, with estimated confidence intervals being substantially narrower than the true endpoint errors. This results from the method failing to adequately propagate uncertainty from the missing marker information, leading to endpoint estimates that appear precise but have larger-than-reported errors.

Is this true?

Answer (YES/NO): NO